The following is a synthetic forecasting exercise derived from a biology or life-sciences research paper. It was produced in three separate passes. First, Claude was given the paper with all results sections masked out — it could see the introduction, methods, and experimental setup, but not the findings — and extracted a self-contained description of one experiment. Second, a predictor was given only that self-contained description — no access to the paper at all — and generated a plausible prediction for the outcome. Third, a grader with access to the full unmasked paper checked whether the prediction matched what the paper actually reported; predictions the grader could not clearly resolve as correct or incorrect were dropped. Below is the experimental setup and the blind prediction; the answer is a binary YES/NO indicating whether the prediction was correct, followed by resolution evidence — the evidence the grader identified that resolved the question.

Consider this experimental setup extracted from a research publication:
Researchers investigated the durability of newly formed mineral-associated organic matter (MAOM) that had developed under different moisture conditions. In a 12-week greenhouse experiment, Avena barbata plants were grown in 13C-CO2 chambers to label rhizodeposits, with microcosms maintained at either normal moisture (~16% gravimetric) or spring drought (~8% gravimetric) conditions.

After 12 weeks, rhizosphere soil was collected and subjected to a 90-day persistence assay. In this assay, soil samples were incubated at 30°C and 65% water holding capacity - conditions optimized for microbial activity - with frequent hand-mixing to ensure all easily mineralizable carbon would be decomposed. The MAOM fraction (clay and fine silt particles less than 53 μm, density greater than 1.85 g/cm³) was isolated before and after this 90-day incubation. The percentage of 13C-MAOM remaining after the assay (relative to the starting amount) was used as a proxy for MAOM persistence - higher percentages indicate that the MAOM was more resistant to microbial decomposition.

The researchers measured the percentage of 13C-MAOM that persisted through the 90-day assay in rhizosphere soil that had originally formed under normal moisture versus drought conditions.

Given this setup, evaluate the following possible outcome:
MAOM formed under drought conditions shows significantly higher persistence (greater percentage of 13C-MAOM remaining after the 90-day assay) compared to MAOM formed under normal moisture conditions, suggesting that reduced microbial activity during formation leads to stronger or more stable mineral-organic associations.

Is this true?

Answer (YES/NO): NO